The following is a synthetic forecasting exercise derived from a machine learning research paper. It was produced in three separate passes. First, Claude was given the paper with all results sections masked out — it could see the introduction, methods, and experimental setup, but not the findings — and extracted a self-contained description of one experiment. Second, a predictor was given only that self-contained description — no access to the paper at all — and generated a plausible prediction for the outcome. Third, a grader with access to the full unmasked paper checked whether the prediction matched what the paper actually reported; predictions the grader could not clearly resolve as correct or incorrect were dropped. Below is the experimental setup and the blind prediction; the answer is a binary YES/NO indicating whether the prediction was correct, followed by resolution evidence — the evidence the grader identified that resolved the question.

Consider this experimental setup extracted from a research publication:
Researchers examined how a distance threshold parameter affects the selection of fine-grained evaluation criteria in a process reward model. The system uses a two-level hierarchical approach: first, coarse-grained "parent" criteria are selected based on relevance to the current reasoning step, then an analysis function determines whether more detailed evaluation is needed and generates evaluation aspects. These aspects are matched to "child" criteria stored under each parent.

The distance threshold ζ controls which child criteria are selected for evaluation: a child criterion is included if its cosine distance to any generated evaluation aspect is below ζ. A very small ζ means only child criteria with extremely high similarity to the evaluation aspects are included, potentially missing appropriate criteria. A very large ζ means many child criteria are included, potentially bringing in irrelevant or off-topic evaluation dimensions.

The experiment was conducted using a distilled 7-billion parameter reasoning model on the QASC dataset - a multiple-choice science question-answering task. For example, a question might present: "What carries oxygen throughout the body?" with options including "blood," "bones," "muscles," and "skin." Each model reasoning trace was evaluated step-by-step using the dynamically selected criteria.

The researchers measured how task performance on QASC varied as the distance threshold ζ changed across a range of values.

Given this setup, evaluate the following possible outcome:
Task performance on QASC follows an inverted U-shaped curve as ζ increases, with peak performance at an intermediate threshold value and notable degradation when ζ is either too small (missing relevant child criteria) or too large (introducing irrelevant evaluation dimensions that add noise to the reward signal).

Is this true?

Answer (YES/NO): YES